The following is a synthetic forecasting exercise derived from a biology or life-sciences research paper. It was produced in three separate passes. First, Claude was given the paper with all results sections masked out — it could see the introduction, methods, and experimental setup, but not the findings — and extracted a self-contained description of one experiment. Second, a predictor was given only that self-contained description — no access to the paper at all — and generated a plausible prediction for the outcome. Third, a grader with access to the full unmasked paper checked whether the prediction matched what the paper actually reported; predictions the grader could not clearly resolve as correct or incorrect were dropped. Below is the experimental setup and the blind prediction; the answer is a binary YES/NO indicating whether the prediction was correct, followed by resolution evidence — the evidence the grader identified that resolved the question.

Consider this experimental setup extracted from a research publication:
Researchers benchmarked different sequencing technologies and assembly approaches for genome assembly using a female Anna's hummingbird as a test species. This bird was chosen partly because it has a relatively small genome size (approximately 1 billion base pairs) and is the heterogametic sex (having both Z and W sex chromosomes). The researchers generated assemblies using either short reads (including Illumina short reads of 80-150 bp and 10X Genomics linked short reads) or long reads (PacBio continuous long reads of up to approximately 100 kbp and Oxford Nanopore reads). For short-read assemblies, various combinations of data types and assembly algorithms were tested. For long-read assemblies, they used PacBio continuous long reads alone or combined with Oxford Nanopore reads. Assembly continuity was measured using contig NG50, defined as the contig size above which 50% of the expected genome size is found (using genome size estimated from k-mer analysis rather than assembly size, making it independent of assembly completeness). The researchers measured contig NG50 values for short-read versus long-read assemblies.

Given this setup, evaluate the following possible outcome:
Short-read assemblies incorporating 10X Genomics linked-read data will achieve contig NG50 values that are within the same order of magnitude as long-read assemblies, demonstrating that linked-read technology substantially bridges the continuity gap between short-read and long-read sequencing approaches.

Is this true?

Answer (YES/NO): NO